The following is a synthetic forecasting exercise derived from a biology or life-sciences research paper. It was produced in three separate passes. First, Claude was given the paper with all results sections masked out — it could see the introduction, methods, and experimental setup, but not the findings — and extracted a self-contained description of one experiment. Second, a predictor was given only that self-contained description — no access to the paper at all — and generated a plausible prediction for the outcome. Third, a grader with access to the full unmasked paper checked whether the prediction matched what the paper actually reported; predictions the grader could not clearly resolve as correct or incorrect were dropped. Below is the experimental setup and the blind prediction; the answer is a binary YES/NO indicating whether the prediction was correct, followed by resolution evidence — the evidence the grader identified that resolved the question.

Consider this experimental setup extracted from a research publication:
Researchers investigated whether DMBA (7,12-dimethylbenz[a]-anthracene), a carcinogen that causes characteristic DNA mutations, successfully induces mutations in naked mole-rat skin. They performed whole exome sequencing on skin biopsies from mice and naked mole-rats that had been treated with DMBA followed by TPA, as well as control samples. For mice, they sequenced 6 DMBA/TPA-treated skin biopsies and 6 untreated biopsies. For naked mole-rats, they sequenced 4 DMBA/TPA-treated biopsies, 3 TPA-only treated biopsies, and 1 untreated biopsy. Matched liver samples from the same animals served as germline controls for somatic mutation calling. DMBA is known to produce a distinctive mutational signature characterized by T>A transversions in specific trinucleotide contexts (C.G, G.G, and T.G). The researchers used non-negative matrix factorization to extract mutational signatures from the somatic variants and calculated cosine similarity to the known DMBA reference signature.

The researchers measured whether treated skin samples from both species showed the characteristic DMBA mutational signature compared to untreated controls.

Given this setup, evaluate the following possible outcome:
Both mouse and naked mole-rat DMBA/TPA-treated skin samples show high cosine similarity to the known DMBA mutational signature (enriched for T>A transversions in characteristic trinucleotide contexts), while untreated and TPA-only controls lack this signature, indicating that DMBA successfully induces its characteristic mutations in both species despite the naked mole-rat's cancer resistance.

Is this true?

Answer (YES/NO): YES